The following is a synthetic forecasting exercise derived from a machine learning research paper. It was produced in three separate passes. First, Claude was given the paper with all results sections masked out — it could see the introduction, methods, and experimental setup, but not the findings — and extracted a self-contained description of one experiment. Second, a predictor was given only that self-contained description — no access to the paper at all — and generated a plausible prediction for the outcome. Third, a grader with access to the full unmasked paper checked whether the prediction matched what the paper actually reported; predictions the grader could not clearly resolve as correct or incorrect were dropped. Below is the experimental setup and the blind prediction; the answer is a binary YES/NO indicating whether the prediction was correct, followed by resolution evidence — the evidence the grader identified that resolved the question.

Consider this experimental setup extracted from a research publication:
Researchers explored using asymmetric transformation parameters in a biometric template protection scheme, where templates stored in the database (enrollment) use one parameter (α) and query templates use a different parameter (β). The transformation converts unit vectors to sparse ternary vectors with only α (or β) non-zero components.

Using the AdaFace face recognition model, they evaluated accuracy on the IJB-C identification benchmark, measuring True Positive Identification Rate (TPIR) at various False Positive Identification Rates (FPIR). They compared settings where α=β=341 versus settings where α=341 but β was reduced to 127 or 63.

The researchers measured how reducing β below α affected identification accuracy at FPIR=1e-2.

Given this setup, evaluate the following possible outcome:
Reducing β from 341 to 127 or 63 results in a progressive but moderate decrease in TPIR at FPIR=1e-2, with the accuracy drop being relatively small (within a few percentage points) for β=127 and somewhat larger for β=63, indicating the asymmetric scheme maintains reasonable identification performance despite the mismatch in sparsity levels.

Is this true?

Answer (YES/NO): YES